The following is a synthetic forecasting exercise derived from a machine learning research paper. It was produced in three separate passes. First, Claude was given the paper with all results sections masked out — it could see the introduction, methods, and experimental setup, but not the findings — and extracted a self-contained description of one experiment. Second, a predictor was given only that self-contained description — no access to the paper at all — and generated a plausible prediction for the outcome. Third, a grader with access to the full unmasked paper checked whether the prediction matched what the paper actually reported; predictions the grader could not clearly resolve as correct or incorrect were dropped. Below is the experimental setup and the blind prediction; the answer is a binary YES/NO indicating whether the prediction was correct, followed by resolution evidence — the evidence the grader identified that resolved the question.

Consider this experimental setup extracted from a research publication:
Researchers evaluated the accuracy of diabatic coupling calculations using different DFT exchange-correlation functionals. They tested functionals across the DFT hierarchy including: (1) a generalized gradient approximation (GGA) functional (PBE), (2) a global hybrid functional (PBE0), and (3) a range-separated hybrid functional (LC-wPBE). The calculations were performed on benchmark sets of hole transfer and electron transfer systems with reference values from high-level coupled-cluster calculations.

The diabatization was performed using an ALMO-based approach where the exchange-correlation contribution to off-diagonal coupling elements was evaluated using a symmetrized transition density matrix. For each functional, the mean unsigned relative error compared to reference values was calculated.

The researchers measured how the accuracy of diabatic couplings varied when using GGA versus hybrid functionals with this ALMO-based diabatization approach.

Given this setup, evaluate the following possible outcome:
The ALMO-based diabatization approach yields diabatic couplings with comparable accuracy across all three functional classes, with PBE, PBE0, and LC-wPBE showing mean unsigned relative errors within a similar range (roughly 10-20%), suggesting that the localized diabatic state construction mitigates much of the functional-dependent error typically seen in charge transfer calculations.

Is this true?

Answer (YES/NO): NO